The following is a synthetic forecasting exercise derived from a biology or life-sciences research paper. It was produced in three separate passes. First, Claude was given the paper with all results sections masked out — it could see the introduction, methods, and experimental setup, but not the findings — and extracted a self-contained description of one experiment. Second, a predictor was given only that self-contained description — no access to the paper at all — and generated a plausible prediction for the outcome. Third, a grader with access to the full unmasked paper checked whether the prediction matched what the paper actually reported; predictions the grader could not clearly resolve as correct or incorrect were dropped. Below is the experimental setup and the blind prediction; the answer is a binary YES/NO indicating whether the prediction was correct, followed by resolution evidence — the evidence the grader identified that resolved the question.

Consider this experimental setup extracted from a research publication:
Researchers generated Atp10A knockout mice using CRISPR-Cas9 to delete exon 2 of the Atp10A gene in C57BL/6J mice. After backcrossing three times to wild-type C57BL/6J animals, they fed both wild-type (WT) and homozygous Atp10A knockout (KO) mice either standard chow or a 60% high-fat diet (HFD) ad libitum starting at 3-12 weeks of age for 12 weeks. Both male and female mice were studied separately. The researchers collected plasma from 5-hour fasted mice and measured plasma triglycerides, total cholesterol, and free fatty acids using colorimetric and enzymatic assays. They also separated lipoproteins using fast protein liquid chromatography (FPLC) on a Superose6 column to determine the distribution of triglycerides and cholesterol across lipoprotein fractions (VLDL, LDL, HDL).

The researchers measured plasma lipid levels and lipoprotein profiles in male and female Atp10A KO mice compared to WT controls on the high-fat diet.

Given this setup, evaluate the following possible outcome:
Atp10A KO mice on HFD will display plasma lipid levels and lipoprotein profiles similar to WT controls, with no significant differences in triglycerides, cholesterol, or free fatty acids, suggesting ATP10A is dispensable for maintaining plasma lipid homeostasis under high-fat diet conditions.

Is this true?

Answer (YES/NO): NO